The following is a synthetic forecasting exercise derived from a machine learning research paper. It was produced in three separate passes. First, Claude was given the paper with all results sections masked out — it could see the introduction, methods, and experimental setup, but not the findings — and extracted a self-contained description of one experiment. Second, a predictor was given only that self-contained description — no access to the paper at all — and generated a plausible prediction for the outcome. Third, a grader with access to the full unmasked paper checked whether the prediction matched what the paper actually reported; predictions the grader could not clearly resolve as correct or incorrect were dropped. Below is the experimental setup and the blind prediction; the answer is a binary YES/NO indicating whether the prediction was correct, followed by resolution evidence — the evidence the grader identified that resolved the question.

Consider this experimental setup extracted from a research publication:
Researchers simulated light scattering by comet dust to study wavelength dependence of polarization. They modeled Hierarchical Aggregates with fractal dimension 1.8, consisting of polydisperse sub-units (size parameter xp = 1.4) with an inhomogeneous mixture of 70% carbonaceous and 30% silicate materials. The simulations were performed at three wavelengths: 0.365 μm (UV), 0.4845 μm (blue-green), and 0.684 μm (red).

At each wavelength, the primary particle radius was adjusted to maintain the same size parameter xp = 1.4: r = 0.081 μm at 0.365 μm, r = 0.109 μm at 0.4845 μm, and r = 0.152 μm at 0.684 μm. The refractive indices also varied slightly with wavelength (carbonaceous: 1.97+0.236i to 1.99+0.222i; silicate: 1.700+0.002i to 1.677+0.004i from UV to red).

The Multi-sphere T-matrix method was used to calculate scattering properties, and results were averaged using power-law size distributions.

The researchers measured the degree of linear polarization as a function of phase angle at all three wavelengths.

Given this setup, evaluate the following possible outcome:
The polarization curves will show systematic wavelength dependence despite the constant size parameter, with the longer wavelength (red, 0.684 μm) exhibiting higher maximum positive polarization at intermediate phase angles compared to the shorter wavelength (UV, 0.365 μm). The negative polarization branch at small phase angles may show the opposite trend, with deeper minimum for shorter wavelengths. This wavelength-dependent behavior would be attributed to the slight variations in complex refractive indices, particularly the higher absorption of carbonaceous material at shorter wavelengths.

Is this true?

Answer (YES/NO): NO